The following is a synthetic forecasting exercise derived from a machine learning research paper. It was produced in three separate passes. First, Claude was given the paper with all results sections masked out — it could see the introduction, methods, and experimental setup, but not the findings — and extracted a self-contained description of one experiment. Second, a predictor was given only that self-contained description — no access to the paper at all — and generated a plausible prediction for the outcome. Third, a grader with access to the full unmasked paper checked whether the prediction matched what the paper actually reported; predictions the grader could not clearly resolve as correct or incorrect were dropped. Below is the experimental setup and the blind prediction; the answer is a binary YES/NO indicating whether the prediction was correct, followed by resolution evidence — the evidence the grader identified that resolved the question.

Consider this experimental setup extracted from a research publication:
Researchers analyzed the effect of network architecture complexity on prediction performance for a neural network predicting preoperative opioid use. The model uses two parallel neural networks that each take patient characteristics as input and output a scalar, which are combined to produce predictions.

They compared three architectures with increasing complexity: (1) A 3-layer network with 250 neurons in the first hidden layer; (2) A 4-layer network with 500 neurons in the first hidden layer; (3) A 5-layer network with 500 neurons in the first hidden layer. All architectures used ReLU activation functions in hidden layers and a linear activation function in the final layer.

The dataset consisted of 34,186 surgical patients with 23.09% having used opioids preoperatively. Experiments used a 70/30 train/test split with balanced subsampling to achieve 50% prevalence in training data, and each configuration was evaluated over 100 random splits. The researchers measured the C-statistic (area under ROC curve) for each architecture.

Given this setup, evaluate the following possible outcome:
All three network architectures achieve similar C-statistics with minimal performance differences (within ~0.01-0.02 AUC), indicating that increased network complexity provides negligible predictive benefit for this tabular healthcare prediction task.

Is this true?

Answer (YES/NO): YES